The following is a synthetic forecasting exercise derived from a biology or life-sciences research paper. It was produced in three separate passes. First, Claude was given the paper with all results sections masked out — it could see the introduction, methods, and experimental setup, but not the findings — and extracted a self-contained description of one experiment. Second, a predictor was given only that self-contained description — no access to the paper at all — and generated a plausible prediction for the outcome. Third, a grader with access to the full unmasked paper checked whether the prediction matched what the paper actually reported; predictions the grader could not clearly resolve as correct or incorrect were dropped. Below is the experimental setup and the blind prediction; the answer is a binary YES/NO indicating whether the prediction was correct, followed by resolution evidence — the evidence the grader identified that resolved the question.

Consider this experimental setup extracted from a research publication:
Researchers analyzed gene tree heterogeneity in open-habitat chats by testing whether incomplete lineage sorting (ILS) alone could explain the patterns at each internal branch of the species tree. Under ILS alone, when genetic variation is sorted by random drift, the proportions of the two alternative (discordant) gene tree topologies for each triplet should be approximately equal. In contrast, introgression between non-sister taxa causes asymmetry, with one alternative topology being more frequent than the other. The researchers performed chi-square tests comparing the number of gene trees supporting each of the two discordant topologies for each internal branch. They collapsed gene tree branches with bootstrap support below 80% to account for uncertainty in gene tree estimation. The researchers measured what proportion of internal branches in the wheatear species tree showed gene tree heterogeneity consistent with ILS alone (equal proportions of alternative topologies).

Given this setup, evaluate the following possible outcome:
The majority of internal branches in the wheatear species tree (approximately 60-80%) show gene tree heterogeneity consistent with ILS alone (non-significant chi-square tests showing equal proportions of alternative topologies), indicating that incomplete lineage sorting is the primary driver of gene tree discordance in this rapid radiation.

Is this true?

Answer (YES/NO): NO